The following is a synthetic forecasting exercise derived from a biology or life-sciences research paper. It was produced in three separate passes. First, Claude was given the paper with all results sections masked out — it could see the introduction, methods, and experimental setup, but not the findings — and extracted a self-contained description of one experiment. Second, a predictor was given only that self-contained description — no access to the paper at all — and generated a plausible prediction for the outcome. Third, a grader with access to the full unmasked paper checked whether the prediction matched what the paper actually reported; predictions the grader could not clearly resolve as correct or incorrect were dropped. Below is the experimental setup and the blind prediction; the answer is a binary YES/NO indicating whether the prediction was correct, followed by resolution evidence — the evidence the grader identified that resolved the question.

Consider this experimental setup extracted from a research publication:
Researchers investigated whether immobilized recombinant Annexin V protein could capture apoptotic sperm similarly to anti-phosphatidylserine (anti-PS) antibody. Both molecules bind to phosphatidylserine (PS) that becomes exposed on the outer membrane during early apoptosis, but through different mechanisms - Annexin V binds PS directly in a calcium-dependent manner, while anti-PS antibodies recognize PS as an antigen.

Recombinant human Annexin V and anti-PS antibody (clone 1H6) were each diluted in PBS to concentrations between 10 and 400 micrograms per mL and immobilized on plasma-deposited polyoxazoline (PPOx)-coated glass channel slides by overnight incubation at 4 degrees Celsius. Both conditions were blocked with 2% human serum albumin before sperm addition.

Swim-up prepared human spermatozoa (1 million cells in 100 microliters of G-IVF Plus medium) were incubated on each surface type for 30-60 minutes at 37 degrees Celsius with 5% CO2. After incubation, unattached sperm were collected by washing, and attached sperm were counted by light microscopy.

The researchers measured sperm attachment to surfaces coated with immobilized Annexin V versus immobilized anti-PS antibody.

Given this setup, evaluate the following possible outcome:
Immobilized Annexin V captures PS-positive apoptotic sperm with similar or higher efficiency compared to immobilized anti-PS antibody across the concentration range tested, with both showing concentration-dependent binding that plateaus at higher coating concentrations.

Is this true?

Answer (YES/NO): YES